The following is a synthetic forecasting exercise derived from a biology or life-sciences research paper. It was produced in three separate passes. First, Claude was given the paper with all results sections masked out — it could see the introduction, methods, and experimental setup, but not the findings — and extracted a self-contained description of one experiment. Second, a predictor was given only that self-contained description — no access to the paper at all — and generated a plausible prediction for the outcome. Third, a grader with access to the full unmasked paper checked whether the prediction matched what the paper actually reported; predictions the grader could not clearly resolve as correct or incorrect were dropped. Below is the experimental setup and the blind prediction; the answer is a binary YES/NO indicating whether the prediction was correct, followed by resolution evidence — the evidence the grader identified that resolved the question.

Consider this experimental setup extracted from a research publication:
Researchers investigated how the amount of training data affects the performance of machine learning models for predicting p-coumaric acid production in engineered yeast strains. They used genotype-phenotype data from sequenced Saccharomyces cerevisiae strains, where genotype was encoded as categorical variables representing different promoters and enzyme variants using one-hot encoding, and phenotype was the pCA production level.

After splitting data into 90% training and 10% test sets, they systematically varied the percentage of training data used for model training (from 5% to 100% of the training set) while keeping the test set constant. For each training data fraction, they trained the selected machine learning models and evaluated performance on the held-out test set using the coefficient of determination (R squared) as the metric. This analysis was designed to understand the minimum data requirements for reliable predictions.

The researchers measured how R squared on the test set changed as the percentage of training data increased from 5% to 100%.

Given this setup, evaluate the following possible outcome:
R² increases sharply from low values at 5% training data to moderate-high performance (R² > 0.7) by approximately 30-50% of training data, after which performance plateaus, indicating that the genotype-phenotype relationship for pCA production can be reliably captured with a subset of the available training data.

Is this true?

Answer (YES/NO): NO